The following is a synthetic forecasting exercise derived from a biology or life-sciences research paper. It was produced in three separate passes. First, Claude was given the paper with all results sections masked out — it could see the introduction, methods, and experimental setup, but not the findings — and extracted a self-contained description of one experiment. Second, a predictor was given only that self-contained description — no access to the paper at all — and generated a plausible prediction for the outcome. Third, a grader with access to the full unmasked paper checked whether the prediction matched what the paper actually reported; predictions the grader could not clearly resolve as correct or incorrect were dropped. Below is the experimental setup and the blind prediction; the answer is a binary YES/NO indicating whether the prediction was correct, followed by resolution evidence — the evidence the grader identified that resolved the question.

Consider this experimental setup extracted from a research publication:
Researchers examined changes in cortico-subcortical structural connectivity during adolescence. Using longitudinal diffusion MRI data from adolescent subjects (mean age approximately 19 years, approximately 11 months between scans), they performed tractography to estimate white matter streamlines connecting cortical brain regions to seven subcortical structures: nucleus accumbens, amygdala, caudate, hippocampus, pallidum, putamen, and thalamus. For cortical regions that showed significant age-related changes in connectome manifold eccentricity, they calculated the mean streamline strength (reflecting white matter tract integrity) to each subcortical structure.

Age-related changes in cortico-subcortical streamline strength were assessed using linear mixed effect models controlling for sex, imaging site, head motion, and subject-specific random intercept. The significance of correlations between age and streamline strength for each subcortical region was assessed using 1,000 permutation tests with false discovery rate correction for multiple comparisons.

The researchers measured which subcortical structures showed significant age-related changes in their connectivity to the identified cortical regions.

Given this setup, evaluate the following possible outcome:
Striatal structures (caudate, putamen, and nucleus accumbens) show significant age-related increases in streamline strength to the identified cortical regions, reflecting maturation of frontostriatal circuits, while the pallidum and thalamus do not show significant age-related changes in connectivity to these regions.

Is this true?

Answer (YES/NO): NO